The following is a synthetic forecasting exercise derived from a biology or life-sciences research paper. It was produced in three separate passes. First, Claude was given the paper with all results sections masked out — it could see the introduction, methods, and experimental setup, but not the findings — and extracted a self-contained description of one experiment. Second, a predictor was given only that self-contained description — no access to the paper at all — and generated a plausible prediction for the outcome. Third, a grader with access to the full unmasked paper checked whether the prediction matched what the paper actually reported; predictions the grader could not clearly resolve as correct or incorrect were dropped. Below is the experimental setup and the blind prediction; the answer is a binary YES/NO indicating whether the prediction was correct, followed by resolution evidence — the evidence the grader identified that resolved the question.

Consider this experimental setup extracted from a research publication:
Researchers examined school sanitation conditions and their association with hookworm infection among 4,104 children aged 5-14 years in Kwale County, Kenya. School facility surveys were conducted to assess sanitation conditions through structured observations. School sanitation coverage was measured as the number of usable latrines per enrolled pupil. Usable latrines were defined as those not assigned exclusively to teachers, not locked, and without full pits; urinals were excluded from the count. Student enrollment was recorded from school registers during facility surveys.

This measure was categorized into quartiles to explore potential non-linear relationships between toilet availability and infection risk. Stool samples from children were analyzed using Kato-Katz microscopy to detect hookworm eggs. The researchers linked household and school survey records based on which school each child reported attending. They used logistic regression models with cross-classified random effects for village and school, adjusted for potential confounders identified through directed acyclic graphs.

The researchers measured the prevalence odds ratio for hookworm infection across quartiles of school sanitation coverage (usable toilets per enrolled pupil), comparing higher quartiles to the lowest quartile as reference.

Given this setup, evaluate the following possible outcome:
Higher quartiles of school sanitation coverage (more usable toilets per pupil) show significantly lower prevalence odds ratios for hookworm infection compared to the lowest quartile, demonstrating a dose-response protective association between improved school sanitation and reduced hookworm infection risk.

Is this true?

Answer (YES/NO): YES